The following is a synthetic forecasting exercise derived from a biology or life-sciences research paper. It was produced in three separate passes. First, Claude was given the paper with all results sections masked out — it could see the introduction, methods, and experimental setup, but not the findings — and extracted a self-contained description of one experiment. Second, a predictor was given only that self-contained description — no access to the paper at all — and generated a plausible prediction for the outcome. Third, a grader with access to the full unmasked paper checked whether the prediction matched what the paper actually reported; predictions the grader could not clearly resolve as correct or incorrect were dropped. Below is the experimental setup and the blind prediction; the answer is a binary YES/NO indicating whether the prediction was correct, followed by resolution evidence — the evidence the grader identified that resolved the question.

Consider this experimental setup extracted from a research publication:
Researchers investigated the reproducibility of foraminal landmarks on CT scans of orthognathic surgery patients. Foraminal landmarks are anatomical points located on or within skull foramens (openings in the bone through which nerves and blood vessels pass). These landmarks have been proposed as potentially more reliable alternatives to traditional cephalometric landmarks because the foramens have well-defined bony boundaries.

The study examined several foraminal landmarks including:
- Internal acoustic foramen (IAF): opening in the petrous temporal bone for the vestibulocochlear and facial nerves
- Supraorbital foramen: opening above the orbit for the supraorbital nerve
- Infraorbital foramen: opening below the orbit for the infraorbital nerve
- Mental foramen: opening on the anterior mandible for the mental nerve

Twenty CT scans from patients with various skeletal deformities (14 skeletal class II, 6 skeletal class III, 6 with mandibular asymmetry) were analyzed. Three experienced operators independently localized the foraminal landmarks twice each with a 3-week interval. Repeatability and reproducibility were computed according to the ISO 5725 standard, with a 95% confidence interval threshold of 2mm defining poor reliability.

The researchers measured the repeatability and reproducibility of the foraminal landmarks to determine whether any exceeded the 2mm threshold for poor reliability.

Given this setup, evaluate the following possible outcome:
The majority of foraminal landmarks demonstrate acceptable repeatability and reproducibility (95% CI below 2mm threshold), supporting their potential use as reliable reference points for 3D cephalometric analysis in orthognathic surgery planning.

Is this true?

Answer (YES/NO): YES